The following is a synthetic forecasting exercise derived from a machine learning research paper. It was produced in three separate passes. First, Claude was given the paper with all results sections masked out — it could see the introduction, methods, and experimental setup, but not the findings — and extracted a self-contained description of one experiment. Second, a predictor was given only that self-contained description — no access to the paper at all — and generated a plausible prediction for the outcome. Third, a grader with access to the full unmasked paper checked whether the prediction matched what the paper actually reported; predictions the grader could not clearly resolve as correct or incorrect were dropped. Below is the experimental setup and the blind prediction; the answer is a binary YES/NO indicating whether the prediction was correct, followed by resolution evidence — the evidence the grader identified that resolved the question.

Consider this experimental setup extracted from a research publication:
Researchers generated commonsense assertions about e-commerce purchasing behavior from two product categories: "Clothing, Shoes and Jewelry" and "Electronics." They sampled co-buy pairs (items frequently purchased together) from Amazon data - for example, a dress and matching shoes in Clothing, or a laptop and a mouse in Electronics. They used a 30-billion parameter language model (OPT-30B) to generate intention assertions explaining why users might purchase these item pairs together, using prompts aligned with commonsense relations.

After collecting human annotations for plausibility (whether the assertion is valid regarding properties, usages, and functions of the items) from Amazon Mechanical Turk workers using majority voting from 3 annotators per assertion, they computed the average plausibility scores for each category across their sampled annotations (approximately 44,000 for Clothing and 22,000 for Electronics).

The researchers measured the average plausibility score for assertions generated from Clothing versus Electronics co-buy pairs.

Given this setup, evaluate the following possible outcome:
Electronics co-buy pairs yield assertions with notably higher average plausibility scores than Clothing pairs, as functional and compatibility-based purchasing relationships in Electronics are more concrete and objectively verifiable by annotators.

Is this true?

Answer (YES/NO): NO